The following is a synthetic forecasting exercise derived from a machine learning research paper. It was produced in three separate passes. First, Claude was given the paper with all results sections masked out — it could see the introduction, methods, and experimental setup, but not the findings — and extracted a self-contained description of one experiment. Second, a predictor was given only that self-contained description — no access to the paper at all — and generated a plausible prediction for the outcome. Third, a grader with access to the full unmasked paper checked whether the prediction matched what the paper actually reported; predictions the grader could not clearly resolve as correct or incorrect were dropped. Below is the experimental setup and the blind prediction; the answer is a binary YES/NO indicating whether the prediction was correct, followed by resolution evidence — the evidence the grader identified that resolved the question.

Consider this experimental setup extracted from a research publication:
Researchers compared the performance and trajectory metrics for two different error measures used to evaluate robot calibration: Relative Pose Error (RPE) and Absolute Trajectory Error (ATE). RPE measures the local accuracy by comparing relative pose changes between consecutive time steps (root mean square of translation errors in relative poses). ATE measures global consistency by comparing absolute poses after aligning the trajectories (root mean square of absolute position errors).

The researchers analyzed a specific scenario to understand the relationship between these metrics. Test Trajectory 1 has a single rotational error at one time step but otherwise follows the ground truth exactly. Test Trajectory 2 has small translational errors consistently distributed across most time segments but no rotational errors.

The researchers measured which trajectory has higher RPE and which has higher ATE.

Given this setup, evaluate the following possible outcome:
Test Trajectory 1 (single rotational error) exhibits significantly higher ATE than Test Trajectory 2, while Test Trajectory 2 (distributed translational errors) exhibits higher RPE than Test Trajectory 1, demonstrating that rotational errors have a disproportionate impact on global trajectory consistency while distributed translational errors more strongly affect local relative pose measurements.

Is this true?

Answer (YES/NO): YES